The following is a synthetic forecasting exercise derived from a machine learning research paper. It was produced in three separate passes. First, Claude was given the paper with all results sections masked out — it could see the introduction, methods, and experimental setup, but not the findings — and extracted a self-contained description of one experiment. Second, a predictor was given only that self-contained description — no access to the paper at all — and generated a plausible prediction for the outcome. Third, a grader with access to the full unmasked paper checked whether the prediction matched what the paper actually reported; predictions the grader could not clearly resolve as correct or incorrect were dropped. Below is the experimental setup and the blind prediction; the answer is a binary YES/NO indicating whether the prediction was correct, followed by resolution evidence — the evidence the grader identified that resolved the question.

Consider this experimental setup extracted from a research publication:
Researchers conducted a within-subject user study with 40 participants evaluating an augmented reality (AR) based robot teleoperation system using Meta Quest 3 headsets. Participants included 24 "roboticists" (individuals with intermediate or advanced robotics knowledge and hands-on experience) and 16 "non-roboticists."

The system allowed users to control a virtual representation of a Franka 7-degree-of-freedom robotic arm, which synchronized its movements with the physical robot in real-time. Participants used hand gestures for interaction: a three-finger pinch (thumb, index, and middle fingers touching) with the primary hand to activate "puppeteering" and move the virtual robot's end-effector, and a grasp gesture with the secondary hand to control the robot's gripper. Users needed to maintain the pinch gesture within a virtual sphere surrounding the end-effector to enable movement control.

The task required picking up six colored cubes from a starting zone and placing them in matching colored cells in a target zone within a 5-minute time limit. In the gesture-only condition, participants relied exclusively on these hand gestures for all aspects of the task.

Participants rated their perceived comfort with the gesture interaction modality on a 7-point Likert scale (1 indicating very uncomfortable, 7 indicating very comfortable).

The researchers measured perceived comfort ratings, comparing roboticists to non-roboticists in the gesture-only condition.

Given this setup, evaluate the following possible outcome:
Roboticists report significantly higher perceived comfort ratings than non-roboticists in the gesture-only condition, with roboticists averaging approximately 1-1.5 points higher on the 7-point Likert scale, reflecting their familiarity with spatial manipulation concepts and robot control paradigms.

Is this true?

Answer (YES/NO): NO